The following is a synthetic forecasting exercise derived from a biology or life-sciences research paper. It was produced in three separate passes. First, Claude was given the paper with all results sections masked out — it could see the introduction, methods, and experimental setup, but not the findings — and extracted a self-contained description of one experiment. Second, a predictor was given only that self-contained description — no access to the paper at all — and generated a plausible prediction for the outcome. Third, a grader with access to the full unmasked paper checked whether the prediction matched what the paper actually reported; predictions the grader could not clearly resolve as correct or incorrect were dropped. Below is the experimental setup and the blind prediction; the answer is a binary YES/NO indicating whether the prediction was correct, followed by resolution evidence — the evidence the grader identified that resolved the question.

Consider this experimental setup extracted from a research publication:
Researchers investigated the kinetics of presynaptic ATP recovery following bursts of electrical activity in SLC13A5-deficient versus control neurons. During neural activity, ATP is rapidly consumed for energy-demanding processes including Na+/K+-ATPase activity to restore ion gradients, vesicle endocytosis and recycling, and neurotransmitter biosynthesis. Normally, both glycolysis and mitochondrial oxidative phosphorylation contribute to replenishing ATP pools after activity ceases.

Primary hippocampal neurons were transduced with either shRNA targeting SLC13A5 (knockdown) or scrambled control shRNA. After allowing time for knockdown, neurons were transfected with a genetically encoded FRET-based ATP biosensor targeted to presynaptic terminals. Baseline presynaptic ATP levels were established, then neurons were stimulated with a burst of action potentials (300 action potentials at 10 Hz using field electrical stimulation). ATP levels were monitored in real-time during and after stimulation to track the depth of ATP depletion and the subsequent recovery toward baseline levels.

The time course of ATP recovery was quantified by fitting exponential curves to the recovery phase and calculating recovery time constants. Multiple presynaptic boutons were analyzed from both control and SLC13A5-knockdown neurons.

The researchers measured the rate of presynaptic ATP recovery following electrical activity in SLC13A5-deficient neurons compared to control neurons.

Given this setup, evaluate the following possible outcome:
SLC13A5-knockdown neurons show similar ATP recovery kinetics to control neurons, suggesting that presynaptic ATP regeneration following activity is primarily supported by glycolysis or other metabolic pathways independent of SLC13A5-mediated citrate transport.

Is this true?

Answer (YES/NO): NO